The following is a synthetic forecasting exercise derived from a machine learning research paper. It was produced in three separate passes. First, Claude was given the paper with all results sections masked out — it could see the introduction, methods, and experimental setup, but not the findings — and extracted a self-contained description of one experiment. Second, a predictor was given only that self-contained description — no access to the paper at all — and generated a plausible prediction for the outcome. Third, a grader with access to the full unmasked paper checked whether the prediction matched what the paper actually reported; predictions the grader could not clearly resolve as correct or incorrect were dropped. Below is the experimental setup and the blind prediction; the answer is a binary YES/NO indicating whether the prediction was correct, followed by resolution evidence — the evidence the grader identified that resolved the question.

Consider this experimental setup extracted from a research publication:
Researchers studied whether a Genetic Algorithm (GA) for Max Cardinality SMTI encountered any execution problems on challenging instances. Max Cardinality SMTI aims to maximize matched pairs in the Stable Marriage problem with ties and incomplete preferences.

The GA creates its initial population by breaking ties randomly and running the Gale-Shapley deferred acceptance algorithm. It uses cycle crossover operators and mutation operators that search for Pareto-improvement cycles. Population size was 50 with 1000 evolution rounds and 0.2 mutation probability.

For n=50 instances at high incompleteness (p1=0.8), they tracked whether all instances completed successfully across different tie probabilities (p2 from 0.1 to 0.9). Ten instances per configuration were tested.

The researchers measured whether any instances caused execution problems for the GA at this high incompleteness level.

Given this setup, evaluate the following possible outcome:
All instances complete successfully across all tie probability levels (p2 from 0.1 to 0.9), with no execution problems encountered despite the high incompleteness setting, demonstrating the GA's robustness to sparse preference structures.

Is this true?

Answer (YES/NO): NO